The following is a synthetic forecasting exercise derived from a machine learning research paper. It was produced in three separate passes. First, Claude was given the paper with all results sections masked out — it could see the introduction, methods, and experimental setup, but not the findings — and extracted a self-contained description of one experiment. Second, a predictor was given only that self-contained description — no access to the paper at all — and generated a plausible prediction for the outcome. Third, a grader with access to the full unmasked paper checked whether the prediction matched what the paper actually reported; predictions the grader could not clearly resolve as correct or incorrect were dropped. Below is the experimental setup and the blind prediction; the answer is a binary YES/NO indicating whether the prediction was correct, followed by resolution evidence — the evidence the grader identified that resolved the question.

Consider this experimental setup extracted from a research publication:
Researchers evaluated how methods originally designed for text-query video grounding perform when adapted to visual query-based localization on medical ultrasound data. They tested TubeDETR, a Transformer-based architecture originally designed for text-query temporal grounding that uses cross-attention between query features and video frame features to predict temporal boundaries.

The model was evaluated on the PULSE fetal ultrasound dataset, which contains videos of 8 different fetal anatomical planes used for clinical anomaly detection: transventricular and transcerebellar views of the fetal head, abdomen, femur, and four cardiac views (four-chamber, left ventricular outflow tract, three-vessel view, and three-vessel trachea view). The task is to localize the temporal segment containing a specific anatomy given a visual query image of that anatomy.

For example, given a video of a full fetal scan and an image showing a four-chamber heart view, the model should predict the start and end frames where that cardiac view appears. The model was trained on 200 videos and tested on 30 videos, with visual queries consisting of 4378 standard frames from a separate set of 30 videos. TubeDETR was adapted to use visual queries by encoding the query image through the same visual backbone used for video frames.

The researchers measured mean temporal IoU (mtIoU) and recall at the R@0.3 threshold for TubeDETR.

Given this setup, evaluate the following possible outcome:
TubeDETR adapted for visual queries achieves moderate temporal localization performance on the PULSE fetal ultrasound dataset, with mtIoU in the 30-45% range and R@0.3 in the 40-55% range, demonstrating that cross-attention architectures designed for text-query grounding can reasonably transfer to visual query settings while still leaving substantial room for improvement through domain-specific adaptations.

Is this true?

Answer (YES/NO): NO